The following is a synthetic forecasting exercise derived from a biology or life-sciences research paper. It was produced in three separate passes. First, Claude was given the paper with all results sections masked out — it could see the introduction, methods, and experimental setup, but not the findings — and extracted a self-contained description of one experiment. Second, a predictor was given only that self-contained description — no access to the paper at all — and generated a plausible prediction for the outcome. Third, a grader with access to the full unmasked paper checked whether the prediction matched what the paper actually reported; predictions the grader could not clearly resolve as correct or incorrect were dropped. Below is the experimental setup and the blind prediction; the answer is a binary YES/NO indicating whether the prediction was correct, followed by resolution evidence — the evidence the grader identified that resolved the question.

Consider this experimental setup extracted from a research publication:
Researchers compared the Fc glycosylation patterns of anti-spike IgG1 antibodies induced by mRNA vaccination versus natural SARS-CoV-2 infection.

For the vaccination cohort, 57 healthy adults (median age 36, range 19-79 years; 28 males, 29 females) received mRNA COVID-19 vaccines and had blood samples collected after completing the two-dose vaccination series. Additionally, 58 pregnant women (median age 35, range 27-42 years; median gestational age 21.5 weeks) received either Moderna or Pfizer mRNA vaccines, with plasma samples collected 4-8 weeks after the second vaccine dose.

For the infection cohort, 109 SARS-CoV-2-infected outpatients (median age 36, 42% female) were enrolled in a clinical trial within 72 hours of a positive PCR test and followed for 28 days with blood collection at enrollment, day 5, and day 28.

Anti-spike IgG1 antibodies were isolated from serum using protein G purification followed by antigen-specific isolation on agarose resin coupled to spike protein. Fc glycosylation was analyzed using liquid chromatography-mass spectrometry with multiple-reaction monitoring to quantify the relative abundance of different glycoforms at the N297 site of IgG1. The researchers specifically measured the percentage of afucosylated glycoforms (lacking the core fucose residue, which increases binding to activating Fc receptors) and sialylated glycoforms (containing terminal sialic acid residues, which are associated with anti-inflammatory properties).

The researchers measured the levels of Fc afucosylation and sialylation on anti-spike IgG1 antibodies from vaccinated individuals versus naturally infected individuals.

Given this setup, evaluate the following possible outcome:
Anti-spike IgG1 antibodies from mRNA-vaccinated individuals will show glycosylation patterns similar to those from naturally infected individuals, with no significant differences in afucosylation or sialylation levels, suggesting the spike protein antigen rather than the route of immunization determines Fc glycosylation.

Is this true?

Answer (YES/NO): NO